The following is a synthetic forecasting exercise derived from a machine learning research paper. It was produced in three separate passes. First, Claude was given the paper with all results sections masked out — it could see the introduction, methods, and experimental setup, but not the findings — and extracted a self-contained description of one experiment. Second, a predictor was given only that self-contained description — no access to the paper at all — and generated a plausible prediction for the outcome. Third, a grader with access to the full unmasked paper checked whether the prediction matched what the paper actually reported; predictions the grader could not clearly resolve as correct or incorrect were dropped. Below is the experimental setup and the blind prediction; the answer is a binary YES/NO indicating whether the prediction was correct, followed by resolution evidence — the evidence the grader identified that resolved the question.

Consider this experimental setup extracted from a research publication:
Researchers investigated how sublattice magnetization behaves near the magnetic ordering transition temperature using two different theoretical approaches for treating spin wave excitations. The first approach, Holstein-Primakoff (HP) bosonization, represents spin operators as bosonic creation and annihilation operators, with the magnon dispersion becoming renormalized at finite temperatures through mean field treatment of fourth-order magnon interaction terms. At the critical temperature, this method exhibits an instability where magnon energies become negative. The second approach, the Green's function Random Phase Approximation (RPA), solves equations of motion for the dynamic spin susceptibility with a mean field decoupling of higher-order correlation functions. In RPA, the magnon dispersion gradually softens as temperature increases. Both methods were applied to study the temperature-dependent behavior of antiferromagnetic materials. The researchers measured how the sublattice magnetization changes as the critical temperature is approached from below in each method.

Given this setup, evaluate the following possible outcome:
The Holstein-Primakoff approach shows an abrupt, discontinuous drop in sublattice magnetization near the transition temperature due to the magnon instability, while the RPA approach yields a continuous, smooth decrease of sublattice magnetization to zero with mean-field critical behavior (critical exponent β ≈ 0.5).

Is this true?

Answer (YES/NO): NO